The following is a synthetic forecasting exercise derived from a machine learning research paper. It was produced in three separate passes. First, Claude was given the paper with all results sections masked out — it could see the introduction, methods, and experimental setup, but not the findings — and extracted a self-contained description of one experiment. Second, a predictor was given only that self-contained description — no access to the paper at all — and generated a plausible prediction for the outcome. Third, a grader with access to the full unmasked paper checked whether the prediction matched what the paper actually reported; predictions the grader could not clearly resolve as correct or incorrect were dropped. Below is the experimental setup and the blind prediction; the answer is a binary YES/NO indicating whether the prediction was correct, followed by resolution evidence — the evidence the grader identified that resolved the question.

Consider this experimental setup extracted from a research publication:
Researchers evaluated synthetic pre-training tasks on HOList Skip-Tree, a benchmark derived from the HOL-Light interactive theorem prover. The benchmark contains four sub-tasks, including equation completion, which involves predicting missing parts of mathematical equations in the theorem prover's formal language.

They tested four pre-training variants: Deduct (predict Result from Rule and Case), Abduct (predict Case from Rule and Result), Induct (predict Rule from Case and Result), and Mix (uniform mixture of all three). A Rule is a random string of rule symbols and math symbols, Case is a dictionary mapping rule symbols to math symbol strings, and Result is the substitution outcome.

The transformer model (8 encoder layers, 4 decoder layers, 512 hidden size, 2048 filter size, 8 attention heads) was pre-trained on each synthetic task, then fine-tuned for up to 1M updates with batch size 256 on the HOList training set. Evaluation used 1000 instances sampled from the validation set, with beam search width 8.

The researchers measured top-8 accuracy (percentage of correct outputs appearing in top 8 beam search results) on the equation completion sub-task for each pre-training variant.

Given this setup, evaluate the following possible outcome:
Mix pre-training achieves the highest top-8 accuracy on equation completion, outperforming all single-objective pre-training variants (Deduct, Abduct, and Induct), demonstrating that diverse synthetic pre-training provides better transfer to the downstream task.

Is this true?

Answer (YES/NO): YES